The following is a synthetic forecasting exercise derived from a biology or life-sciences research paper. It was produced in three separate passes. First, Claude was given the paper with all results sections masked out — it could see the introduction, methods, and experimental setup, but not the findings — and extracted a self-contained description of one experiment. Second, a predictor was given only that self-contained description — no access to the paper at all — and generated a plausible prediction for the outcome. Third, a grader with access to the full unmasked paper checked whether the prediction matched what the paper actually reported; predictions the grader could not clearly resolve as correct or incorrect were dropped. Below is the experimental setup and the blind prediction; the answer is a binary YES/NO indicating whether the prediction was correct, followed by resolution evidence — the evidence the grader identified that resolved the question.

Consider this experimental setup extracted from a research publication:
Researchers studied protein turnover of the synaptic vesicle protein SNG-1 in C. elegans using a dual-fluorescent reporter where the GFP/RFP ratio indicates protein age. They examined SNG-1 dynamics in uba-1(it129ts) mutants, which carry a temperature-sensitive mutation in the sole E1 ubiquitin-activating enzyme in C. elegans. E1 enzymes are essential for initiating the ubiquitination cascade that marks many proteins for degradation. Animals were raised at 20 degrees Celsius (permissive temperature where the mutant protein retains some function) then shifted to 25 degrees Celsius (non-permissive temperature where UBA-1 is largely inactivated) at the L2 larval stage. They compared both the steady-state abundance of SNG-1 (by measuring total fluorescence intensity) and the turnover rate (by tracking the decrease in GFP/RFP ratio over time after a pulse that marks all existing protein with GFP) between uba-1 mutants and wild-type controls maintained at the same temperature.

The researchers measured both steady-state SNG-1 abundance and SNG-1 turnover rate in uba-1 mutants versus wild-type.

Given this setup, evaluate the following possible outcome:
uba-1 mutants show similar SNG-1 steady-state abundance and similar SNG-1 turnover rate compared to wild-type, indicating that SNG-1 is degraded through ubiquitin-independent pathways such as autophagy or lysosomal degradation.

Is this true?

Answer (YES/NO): NO